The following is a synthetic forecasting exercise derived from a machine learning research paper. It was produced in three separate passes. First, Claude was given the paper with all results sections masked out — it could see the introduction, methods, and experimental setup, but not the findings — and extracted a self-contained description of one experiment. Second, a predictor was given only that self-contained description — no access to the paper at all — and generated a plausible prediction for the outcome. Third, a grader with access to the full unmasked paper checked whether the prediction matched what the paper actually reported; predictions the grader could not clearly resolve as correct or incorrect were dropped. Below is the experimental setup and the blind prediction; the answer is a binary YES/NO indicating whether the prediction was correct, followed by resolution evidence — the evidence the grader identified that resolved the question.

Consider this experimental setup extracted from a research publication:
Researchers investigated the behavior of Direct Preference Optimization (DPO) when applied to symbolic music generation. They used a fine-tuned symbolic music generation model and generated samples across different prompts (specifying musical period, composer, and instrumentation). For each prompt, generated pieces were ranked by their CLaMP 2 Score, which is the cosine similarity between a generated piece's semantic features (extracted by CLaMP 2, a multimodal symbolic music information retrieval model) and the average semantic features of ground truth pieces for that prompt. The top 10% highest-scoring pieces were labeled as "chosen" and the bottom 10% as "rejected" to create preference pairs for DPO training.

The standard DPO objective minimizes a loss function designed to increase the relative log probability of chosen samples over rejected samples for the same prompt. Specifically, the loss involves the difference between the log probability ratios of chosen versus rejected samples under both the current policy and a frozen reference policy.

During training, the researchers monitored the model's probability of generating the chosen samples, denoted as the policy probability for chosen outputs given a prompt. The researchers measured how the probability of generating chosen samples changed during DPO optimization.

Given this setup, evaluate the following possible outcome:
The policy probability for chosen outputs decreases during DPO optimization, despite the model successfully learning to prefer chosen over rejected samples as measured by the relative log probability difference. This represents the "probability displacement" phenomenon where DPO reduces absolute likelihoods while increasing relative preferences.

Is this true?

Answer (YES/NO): YES